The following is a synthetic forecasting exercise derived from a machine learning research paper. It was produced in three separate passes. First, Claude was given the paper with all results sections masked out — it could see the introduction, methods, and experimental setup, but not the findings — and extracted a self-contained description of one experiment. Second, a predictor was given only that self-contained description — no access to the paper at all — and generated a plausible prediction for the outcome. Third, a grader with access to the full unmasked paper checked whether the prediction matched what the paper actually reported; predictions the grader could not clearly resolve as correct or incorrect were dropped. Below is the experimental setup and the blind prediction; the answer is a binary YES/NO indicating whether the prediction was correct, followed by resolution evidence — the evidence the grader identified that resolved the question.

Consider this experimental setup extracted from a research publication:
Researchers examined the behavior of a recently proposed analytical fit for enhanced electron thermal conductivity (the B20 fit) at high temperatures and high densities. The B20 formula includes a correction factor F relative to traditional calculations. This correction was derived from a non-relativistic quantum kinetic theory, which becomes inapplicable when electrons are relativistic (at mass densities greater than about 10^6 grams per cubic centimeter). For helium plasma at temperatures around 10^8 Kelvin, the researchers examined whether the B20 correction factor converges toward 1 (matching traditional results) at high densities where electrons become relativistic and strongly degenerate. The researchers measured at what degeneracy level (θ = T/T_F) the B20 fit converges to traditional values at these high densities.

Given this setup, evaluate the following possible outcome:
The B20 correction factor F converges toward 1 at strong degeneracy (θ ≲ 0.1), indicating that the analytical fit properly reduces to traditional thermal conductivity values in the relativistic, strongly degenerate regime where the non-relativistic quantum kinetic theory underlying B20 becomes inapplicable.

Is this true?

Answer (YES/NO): NO